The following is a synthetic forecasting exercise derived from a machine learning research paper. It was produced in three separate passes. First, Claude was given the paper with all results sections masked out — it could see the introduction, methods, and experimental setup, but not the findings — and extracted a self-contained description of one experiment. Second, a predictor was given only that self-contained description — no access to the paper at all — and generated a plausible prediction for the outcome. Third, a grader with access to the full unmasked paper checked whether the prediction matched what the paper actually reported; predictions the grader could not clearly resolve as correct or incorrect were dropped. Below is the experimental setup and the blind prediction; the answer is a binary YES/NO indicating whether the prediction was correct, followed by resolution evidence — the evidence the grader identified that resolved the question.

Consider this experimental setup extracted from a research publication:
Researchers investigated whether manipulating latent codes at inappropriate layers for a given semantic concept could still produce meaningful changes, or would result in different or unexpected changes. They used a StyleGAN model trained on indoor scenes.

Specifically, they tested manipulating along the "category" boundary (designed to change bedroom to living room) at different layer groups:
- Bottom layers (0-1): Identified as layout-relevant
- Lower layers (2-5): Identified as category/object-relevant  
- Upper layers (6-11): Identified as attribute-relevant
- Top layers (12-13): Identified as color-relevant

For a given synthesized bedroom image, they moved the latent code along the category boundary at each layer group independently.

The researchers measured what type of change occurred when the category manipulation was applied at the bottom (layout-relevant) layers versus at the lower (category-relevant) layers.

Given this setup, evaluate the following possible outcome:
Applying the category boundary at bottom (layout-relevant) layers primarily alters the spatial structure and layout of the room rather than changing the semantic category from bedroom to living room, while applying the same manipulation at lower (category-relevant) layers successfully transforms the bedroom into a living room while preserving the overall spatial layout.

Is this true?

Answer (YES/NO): YES